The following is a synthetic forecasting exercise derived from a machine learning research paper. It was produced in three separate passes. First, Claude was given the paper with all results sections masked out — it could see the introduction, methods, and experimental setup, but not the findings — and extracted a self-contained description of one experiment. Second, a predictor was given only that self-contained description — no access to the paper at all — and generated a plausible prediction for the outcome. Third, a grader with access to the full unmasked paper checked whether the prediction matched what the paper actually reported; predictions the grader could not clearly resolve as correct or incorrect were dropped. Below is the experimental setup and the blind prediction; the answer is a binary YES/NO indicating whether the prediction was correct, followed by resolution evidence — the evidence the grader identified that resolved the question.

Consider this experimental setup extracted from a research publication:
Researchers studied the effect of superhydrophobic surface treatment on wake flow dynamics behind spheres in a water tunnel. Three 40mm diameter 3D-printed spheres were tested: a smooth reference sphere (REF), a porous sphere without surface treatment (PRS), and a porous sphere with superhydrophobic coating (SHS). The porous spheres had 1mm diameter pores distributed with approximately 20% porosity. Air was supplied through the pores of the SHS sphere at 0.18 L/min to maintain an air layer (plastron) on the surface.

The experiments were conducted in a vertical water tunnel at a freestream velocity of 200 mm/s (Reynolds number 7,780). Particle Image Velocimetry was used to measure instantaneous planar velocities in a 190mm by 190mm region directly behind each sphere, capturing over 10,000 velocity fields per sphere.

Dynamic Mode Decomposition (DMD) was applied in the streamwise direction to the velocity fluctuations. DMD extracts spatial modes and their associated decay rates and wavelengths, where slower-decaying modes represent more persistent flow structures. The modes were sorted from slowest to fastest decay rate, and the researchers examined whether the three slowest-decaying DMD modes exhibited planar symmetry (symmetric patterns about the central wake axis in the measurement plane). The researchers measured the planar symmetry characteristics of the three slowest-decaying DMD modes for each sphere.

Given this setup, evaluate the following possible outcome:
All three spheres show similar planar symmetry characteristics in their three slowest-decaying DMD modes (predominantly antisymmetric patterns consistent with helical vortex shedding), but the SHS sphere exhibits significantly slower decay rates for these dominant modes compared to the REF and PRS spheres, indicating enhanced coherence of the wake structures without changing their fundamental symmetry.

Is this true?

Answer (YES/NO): NO